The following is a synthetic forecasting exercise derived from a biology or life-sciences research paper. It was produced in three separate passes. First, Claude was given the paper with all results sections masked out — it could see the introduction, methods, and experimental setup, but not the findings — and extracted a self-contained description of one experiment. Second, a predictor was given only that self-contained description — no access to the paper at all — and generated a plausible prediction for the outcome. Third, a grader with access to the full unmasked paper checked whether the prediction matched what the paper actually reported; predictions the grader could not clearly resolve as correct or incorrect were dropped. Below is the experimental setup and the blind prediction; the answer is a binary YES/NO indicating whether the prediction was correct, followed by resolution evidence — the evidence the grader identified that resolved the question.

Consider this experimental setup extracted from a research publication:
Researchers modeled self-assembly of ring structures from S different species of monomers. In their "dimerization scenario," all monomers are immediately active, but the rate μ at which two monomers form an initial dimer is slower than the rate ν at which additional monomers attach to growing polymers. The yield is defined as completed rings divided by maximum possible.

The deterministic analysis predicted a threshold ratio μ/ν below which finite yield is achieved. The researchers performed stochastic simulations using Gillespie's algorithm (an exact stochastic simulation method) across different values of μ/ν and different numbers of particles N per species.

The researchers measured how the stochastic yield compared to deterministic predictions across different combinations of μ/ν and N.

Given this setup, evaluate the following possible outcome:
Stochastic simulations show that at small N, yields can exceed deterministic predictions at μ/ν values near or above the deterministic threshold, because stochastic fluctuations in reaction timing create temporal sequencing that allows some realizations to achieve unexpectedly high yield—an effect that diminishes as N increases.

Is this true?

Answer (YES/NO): NO